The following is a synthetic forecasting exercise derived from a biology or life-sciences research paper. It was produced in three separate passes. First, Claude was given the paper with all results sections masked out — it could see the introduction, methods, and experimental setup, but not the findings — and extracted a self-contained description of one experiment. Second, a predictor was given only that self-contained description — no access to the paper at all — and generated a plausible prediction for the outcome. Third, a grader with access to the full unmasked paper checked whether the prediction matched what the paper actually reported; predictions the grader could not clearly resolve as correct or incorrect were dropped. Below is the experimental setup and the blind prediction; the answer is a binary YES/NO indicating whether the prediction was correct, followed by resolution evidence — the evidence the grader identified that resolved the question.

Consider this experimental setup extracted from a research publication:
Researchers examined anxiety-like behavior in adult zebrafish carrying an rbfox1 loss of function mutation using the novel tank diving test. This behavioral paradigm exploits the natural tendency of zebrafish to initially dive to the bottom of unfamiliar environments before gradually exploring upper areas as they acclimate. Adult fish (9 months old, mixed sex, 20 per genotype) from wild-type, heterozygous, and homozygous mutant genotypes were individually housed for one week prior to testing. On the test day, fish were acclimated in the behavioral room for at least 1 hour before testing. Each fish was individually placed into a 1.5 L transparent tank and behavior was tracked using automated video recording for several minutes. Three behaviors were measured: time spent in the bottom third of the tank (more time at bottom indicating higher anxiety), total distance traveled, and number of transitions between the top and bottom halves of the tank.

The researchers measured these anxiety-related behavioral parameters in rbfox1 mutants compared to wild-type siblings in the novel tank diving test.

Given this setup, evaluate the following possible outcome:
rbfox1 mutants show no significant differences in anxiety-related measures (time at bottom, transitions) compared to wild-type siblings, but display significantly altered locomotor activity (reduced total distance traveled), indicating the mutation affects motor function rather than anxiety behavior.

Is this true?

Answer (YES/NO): NO